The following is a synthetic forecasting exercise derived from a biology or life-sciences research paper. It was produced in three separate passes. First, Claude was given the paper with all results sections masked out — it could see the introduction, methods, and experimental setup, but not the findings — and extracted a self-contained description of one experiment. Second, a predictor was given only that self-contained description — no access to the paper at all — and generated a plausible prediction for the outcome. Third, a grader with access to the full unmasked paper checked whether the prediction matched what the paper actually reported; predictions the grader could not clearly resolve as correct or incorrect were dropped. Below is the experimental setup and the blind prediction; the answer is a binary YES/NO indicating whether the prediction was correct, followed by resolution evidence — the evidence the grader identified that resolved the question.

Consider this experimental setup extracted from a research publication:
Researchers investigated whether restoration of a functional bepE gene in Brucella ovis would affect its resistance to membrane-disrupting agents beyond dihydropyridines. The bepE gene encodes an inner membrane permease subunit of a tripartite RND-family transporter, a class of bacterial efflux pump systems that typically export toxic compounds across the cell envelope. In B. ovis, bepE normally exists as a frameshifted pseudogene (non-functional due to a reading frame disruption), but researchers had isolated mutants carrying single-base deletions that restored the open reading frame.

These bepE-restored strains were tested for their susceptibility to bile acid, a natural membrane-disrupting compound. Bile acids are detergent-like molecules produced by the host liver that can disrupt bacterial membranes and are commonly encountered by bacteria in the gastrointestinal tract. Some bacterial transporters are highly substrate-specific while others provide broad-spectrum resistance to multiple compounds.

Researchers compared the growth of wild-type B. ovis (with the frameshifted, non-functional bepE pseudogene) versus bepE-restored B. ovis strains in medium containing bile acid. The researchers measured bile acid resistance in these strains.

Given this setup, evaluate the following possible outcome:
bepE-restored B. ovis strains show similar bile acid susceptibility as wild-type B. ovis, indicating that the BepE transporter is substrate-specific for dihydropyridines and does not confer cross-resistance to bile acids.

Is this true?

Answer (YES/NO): NO